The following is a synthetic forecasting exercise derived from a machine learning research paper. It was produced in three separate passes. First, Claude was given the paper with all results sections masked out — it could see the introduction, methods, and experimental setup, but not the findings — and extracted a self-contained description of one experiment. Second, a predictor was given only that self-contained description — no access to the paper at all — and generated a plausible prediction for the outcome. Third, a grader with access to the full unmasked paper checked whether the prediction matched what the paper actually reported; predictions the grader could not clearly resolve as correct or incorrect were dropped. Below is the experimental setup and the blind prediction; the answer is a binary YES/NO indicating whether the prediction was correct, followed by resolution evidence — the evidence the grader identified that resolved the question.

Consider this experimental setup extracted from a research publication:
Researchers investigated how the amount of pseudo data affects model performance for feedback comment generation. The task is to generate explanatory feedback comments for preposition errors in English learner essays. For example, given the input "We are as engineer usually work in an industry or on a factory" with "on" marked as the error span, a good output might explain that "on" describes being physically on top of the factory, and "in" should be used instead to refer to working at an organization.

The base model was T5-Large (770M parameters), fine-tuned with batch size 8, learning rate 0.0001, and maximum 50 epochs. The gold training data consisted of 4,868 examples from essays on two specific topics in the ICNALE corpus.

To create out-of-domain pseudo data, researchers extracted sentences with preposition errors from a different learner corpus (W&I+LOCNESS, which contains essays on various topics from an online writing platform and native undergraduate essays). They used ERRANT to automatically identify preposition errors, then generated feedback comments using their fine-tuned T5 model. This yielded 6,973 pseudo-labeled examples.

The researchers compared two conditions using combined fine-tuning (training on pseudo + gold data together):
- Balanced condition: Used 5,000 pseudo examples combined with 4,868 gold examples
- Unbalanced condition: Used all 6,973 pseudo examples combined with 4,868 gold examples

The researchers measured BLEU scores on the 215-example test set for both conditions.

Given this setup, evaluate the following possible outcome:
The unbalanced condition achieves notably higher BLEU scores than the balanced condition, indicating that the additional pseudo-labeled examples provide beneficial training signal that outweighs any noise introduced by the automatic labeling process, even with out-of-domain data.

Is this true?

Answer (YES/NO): NO